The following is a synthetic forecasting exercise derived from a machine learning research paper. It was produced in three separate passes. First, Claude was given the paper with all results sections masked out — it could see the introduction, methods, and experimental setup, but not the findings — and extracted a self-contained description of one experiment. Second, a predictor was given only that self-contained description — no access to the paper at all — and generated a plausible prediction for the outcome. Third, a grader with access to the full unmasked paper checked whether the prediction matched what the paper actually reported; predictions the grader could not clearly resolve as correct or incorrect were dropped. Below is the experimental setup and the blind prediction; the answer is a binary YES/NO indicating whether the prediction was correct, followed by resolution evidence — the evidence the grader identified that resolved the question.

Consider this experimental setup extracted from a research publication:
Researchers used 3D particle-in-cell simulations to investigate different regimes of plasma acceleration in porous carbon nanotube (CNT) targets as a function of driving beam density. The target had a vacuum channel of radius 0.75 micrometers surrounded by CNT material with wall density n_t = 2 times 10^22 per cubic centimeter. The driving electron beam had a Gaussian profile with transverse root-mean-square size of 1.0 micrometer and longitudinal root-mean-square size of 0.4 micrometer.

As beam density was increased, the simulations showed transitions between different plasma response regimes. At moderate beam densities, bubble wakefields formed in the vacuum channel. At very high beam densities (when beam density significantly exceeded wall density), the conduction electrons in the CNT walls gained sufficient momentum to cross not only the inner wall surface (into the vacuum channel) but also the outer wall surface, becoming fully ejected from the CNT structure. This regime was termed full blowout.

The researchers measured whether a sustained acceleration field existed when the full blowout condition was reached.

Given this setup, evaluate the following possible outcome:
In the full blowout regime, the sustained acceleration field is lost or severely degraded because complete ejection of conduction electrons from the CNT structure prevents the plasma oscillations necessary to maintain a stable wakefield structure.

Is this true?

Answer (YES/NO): YES